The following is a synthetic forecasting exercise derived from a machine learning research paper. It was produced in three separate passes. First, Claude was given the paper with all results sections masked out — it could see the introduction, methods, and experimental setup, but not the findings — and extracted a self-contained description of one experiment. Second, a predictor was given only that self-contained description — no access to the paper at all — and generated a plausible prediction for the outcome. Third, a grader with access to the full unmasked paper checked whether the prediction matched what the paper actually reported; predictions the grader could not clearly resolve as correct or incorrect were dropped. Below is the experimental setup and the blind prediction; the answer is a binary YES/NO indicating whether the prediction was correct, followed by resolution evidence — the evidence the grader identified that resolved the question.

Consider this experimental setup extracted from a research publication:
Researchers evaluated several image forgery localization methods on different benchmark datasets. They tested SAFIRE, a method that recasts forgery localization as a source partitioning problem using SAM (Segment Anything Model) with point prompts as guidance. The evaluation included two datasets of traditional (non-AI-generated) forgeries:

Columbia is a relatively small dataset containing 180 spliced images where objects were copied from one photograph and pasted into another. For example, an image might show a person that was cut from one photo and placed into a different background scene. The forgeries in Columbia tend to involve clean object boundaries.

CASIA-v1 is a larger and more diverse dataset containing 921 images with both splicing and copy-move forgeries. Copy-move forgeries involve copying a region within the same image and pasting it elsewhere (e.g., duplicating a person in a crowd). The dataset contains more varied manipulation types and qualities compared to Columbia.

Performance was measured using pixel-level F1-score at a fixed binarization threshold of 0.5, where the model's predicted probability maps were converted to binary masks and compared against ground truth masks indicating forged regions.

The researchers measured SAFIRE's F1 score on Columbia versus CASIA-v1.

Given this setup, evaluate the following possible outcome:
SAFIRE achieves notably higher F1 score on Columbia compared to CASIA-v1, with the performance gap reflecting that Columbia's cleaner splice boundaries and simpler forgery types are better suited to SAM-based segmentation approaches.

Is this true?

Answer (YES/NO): YES